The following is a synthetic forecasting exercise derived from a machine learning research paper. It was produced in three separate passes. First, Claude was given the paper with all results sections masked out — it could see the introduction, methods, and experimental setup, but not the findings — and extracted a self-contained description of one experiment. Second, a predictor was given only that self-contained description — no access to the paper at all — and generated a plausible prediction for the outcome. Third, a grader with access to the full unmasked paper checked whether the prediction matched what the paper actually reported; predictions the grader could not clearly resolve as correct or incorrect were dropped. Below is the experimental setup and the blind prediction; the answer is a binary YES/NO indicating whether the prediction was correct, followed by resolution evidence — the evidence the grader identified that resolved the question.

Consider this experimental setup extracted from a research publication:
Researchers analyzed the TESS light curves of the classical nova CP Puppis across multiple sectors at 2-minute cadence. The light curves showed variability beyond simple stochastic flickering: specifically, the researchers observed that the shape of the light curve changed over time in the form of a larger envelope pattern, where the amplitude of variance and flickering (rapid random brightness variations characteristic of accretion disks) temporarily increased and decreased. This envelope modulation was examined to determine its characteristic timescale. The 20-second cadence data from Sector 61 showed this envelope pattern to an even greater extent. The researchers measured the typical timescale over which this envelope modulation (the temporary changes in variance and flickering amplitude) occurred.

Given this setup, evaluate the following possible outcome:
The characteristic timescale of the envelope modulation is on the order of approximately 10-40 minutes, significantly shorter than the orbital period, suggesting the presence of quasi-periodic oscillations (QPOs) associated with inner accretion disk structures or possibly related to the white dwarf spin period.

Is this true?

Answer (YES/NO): NO